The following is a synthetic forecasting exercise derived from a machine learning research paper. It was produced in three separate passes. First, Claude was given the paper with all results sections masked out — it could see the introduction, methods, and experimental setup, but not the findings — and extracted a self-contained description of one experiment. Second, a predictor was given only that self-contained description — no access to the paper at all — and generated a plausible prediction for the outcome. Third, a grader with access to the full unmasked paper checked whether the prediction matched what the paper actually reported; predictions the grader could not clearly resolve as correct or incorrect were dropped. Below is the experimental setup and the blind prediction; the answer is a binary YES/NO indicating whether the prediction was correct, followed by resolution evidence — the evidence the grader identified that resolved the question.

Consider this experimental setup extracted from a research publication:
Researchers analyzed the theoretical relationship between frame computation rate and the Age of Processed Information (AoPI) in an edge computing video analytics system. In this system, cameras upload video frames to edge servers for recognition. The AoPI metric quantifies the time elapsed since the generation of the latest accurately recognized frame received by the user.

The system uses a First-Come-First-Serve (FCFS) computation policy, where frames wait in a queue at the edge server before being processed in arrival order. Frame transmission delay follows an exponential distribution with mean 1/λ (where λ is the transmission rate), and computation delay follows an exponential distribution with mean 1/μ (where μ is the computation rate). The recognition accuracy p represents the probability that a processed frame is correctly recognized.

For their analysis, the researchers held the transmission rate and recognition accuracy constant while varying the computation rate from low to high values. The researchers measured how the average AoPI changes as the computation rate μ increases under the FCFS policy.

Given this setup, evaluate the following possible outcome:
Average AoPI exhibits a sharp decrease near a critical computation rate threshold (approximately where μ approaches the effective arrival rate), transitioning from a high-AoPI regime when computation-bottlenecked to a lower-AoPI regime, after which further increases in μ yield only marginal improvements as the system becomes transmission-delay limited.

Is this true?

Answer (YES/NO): NO